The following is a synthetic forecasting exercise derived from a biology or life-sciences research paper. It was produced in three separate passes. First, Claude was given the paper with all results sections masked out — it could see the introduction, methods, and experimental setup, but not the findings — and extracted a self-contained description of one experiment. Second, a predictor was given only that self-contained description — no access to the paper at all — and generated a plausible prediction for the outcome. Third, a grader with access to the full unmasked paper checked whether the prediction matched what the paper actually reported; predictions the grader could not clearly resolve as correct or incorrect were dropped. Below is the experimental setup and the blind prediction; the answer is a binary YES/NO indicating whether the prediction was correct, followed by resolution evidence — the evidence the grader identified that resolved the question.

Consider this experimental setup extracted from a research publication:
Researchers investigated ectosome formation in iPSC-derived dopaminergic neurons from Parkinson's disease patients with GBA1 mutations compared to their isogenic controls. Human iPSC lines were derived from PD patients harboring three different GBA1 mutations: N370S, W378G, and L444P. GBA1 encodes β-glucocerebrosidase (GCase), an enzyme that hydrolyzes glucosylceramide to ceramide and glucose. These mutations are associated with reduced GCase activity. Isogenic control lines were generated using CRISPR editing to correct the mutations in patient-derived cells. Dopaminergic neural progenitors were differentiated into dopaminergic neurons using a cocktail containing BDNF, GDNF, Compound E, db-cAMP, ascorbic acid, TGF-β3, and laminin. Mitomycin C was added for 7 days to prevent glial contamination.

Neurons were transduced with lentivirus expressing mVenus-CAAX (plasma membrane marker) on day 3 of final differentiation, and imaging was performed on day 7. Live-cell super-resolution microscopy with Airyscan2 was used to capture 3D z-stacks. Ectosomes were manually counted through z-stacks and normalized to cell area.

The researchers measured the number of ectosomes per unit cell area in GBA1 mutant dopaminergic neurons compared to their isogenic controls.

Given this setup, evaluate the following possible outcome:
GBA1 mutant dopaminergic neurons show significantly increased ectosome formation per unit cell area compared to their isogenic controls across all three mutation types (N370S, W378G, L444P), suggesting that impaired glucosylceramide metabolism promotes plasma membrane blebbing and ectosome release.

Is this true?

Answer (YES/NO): YES